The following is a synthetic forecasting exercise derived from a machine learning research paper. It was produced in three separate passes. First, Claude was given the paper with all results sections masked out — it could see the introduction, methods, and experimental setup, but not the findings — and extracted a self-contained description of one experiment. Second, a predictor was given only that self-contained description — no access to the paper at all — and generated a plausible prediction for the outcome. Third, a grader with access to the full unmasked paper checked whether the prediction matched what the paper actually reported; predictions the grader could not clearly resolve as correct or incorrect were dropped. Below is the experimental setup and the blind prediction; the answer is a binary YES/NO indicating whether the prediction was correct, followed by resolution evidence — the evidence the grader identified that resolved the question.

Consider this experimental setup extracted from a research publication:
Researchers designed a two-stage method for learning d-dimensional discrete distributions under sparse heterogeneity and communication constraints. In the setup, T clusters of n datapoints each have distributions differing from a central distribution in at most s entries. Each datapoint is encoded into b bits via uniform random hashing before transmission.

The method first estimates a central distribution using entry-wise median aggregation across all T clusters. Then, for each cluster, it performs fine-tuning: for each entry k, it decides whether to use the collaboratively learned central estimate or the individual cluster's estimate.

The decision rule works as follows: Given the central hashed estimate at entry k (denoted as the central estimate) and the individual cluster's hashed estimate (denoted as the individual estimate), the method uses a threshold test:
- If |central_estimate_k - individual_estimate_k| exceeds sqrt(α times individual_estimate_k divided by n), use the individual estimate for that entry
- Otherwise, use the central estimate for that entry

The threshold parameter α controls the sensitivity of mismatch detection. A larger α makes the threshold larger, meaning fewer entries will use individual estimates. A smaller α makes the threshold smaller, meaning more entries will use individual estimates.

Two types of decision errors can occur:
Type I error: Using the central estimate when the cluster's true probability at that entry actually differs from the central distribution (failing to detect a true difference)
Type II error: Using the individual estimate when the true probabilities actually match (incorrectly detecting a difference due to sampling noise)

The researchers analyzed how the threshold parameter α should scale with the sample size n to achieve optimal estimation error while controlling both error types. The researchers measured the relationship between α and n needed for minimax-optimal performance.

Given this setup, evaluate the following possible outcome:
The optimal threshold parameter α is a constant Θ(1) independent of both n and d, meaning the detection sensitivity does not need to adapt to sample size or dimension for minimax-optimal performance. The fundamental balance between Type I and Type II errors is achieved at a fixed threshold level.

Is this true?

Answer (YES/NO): NO